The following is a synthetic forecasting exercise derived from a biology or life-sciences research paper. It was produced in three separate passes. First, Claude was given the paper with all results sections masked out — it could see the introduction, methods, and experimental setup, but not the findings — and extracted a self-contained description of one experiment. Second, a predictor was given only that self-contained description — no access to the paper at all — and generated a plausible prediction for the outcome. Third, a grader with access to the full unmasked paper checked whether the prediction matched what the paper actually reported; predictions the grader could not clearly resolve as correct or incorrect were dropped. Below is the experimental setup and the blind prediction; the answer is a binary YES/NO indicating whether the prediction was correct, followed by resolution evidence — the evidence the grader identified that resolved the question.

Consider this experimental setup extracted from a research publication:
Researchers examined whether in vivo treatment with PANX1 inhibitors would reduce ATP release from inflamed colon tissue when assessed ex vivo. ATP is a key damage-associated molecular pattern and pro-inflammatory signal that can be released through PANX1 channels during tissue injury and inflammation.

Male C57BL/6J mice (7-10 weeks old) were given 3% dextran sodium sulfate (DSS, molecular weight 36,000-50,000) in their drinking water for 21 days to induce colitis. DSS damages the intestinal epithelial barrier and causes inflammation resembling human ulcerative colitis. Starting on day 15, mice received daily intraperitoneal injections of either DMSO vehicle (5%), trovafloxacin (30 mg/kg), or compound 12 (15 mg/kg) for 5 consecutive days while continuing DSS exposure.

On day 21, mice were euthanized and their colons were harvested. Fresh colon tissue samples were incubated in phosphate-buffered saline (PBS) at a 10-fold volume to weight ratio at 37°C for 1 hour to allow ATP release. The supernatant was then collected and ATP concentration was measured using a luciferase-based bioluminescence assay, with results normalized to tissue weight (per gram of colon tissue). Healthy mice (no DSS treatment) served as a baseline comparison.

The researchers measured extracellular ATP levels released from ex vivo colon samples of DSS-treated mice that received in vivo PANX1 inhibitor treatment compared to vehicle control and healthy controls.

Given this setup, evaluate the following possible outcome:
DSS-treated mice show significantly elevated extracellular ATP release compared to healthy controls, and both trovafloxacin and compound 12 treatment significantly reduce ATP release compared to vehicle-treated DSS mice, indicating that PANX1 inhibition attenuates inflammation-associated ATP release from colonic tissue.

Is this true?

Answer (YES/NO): YES